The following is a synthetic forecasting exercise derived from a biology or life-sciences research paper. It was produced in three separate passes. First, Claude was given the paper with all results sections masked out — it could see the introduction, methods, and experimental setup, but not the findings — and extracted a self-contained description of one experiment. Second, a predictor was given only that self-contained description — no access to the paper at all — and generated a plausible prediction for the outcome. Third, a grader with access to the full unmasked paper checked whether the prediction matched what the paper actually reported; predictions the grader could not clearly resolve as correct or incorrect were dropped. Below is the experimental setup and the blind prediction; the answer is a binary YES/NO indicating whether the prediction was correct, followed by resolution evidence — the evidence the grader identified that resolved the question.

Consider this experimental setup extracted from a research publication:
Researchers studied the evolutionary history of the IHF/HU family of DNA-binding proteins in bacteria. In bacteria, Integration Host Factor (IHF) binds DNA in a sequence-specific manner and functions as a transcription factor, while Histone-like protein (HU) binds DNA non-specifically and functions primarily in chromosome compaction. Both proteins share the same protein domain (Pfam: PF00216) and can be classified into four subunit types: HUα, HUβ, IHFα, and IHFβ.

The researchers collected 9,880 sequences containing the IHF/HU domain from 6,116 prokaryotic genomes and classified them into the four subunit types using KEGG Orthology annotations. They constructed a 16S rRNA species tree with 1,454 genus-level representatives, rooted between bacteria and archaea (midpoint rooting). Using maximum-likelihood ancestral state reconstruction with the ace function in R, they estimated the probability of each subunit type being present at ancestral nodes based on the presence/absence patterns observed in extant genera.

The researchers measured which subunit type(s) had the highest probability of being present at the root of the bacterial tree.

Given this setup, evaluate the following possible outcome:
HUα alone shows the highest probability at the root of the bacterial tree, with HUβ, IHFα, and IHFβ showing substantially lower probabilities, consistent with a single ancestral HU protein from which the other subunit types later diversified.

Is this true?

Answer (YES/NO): NO